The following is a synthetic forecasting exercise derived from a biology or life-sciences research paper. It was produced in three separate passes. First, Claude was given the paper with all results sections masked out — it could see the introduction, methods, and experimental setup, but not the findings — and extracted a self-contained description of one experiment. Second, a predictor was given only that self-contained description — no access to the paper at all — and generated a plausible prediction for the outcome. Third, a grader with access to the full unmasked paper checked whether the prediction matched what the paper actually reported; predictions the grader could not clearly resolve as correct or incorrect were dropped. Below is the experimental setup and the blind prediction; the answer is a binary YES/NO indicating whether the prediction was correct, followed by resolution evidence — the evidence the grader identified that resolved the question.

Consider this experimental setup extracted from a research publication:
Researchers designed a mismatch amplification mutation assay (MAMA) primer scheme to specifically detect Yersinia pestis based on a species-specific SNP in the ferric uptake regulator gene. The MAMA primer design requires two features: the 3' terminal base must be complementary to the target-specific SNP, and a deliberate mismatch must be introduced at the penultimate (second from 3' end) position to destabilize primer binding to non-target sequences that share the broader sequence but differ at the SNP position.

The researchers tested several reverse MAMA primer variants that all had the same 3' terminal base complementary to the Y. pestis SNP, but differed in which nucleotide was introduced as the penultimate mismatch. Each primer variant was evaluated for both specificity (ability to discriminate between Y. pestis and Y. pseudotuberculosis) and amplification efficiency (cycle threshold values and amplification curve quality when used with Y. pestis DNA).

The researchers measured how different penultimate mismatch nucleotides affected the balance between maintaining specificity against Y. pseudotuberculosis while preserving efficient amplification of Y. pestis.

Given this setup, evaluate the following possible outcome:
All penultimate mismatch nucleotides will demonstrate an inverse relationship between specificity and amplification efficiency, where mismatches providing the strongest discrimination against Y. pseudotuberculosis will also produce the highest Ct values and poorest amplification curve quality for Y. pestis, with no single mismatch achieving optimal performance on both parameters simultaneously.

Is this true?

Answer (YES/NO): NO